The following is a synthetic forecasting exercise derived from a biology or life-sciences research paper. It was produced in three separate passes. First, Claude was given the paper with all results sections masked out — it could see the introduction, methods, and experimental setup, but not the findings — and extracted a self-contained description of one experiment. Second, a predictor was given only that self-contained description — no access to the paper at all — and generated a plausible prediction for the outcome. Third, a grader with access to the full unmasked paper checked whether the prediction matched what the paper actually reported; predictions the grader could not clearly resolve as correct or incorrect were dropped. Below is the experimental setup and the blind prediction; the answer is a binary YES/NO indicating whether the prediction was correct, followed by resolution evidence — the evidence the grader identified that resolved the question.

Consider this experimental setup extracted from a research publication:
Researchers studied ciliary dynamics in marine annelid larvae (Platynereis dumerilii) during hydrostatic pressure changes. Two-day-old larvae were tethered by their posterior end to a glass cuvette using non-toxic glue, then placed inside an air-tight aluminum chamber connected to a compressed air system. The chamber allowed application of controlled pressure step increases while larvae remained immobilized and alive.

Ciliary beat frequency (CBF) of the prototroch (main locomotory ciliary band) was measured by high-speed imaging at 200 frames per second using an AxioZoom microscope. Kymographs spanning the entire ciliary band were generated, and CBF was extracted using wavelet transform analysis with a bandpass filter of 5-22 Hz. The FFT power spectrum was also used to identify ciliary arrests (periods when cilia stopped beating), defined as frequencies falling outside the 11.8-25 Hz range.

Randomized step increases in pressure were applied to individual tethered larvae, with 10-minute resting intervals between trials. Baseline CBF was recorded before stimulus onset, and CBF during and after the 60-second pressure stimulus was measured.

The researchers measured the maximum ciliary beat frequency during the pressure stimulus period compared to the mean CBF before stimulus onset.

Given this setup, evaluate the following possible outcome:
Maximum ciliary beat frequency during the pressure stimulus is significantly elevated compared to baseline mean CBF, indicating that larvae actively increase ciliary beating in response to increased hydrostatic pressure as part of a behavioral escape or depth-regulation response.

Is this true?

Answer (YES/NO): YES